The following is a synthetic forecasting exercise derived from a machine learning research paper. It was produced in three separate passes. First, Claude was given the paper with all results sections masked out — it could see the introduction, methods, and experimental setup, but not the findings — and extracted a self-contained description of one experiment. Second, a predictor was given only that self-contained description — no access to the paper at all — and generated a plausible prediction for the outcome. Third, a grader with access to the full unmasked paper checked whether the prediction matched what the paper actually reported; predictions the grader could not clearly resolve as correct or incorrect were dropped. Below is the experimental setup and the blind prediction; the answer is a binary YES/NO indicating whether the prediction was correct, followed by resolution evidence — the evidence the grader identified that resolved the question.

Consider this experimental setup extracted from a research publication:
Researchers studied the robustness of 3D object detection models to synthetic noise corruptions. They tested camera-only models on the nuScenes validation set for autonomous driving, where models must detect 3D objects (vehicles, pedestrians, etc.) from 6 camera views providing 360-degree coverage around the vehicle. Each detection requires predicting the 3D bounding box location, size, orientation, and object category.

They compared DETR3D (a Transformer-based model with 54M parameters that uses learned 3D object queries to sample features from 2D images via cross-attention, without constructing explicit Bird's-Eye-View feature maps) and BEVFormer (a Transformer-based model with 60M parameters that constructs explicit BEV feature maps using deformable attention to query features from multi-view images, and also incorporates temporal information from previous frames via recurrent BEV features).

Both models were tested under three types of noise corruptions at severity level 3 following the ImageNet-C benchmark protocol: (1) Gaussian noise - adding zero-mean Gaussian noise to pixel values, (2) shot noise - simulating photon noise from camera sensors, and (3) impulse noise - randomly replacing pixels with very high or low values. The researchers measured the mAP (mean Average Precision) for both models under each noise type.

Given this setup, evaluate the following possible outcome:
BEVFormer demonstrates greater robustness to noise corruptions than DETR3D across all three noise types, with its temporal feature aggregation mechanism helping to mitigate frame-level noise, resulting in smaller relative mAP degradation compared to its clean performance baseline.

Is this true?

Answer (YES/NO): NO